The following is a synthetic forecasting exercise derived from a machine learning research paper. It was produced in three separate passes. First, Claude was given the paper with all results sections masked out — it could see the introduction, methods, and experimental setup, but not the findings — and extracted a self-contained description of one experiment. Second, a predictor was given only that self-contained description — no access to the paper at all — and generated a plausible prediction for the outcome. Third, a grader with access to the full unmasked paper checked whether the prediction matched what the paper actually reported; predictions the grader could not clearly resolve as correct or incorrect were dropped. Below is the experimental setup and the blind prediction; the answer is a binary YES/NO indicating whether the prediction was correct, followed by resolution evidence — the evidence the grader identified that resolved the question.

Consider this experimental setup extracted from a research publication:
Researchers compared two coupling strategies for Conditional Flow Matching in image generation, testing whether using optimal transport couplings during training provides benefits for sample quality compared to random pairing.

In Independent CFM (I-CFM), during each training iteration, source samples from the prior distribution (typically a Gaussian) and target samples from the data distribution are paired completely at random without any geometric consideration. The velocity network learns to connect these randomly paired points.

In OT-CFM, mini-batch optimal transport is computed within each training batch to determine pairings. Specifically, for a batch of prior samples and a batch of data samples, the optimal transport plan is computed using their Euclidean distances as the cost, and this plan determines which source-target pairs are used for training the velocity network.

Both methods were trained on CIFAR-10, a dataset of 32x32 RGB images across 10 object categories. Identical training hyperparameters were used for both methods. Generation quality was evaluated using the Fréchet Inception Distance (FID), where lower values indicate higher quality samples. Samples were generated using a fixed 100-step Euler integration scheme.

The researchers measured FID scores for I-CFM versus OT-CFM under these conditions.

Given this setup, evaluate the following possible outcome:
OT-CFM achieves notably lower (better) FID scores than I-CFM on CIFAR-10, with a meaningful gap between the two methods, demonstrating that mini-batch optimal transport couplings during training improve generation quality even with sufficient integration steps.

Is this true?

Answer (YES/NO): NO